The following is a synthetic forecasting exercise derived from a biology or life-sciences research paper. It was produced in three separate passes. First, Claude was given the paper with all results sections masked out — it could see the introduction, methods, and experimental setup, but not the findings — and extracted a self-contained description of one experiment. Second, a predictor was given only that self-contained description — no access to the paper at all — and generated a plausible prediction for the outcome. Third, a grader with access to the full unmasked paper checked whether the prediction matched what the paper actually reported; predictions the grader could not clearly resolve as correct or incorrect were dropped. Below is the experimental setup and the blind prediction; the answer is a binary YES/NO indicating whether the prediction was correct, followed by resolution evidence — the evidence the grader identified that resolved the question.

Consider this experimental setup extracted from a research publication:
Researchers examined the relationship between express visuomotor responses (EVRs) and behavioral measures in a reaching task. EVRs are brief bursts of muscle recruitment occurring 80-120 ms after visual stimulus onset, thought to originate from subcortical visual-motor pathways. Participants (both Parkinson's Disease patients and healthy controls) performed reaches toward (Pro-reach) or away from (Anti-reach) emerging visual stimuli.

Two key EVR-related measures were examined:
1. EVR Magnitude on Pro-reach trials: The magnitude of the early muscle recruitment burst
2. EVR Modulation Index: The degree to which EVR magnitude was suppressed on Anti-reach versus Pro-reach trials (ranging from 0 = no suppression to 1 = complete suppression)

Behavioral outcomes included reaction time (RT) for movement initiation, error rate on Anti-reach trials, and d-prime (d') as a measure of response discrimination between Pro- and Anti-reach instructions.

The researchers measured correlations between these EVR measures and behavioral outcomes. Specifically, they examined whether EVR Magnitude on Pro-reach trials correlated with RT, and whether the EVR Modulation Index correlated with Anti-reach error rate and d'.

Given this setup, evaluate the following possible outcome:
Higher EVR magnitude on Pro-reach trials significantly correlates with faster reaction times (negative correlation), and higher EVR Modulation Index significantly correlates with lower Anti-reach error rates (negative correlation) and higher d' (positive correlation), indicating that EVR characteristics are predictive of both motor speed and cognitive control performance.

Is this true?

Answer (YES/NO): YES